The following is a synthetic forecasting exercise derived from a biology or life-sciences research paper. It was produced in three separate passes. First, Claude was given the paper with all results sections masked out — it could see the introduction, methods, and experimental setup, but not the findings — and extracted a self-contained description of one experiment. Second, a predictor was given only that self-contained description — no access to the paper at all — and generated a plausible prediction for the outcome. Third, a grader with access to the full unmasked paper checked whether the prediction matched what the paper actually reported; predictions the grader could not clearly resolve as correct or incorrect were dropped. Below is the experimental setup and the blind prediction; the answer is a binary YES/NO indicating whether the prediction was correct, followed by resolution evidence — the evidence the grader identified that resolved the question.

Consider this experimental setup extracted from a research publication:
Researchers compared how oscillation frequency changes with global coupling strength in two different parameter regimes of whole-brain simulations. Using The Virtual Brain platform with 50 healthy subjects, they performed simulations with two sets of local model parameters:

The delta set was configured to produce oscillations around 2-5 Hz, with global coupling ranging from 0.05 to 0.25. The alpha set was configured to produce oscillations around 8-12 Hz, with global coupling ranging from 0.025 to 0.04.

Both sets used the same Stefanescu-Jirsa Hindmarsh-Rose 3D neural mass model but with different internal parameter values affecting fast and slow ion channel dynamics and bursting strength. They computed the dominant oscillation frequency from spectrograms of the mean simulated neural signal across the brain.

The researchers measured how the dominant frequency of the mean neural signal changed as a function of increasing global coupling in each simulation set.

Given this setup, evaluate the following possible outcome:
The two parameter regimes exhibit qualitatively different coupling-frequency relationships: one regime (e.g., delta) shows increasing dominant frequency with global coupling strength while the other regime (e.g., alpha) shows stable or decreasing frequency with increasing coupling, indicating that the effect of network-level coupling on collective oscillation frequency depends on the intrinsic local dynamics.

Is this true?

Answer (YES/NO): NO